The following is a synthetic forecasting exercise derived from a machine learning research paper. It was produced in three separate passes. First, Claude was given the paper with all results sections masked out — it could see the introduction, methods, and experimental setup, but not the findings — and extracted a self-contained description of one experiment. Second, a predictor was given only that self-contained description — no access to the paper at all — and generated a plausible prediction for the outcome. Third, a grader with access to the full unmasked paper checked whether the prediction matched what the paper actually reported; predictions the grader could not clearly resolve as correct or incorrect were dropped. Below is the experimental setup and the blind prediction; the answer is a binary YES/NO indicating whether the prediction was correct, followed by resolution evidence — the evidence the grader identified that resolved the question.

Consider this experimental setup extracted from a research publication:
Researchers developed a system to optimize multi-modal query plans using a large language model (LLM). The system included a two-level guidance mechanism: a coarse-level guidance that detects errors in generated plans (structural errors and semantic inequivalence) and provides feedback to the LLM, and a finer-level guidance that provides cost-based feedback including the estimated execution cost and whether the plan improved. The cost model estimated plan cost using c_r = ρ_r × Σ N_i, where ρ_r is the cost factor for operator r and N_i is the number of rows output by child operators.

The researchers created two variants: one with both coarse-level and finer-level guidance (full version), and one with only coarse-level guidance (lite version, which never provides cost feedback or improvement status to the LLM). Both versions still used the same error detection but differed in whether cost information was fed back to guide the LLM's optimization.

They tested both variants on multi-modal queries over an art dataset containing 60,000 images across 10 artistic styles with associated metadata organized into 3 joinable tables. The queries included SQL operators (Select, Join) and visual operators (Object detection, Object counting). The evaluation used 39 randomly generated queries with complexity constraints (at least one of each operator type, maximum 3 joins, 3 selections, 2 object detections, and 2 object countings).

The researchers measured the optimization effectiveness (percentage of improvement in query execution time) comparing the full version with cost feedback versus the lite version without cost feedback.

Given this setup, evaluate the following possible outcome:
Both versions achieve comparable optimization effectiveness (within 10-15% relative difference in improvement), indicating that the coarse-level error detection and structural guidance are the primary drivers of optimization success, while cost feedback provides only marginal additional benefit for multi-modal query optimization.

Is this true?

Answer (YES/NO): NO